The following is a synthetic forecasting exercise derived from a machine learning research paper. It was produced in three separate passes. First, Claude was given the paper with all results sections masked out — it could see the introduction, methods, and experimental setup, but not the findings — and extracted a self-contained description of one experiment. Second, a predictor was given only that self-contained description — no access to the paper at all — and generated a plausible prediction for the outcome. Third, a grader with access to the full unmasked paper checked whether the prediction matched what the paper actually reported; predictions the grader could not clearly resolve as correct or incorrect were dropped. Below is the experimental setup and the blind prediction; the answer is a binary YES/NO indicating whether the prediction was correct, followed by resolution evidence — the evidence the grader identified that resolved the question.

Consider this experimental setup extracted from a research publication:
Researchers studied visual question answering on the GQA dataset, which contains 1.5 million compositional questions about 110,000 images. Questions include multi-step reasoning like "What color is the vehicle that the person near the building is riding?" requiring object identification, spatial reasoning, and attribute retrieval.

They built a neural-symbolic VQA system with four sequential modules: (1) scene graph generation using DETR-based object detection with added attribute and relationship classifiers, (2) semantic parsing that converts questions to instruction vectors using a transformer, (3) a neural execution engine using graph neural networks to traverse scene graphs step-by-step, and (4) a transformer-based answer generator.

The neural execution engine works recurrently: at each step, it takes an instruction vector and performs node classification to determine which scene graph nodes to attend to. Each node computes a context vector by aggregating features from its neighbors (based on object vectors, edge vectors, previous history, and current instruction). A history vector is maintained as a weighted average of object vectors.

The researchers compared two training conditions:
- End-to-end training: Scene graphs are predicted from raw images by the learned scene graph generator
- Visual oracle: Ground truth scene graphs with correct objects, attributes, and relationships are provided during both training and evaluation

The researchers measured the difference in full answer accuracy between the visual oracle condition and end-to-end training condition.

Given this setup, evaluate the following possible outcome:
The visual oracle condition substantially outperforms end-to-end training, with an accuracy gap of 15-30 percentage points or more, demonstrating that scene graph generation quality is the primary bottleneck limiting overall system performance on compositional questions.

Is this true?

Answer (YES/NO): YES